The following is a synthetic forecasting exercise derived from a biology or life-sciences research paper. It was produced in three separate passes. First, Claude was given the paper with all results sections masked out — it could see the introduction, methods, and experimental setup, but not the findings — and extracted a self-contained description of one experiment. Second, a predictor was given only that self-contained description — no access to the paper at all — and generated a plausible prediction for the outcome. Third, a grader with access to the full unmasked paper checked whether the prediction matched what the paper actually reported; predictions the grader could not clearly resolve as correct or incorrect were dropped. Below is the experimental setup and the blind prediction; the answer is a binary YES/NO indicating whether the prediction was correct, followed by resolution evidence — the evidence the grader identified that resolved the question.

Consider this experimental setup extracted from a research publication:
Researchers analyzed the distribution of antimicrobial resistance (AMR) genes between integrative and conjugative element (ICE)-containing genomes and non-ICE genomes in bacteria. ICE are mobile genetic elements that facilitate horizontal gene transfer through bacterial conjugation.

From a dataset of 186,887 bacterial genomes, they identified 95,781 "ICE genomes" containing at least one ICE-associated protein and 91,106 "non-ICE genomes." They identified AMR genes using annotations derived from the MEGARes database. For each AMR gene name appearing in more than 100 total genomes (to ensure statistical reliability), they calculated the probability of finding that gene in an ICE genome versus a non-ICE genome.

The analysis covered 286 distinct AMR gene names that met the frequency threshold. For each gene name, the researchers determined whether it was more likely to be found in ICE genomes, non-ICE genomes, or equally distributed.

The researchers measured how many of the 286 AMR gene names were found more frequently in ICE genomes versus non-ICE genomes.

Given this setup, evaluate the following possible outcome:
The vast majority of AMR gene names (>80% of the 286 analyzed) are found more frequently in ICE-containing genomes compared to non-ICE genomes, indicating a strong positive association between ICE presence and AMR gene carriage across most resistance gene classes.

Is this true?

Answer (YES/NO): NO